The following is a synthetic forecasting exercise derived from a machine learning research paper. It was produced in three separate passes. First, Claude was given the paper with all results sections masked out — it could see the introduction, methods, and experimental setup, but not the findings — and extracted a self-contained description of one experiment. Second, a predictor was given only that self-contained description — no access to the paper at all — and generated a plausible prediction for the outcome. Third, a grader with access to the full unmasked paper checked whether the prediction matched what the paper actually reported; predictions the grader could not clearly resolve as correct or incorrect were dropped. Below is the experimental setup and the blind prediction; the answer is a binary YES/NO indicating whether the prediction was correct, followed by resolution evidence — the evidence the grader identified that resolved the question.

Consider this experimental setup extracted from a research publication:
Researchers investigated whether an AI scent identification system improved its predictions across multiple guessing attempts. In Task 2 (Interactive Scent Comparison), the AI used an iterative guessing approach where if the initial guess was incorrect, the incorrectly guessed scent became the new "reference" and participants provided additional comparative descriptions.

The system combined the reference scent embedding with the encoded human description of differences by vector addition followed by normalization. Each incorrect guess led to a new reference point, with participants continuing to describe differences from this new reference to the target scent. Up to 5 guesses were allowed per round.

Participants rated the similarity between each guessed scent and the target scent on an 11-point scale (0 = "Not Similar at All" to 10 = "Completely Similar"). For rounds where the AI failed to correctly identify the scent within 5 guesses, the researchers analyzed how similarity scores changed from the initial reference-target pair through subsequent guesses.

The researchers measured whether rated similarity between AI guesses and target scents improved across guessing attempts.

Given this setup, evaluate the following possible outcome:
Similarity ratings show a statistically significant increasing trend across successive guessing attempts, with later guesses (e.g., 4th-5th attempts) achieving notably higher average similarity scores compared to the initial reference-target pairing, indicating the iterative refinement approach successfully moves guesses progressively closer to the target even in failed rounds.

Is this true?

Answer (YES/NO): NO